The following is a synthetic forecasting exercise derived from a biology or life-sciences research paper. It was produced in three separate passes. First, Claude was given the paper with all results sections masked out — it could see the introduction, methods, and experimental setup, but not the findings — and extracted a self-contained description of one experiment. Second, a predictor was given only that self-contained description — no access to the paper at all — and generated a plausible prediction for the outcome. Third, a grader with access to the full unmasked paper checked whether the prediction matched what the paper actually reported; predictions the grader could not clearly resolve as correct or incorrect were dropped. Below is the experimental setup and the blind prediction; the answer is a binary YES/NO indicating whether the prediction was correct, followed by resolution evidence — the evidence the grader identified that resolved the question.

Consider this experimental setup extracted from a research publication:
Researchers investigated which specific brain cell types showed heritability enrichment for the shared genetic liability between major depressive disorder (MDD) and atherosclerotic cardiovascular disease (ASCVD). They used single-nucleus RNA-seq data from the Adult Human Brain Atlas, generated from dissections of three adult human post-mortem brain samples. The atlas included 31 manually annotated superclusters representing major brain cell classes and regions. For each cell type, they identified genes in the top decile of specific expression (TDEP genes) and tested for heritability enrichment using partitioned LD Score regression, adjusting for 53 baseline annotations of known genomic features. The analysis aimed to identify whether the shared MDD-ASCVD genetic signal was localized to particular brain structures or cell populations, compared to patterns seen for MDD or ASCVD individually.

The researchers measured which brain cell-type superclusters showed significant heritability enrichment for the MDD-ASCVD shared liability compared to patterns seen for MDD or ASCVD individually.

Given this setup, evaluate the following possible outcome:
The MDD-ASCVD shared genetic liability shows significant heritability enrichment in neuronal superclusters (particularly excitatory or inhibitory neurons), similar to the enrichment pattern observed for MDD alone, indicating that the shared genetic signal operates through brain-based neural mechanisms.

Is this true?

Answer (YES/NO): NO